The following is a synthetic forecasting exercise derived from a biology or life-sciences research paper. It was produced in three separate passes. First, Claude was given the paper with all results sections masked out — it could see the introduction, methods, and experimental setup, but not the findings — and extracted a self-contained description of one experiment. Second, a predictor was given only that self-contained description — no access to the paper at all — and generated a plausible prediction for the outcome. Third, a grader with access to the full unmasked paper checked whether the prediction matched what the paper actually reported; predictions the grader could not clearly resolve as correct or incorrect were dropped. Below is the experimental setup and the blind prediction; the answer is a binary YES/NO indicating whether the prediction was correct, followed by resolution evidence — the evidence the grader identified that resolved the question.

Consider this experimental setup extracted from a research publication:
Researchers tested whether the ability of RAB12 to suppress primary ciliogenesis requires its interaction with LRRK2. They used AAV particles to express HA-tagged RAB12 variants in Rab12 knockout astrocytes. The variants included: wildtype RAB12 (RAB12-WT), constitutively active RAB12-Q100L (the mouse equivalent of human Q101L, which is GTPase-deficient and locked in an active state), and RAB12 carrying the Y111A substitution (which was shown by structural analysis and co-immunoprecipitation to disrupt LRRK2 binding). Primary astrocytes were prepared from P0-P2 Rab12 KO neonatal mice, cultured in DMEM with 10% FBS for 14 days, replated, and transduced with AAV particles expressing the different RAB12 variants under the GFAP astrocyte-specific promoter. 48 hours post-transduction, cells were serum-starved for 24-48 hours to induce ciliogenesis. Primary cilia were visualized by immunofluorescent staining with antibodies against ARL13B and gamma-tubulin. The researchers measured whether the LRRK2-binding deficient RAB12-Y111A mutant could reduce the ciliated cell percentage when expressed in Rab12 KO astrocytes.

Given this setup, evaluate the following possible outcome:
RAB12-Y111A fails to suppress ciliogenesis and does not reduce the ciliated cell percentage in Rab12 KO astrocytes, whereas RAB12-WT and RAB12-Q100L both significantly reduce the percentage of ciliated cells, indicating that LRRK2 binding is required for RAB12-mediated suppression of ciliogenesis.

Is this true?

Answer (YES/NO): NO